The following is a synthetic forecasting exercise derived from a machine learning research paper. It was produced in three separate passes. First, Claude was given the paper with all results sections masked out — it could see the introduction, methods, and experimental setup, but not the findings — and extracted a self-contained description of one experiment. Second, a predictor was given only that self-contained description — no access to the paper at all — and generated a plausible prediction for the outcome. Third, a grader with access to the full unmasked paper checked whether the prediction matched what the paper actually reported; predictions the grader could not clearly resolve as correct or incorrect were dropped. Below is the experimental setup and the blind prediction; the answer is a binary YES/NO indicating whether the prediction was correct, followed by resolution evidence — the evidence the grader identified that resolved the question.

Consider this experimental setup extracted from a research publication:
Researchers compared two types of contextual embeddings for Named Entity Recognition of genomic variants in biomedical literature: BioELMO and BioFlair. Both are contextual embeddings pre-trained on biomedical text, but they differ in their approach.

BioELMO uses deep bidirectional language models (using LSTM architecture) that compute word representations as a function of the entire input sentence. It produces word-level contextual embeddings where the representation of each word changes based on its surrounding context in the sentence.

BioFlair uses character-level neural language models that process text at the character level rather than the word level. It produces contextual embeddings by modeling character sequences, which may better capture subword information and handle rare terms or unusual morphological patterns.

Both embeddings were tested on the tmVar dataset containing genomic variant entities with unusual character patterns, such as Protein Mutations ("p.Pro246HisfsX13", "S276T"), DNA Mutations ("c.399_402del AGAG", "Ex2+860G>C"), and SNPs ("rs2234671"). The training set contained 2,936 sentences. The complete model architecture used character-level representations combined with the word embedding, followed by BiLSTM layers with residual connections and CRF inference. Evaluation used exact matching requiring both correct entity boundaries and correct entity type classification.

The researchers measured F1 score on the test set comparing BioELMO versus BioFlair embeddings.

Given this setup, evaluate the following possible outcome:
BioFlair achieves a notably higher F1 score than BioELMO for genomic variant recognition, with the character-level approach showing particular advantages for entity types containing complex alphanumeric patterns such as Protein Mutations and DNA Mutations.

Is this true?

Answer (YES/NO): NO